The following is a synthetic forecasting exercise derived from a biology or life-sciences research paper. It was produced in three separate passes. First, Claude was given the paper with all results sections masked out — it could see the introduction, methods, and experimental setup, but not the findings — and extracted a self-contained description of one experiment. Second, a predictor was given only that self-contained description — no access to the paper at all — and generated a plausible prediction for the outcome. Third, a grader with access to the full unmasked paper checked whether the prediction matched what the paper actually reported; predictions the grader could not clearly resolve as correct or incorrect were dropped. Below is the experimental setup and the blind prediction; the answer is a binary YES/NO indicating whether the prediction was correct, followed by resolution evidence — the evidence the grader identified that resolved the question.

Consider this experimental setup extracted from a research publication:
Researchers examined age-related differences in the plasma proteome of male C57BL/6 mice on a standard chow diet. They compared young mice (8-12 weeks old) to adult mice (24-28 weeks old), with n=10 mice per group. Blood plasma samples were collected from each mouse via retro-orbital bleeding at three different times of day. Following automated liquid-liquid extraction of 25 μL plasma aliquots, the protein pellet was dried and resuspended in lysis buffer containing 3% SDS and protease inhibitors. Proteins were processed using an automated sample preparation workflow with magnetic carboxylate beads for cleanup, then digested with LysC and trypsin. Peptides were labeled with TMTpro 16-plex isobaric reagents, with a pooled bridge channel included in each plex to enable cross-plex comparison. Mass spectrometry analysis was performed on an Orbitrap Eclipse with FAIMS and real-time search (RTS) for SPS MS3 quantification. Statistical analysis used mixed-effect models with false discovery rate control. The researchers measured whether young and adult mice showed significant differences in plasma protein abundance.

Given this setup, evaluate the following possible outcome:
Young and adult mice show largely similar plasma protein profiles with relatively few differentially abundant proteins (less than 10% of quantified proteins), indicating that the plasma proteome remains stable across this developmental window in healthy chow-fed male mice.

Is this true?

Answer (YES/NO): NO